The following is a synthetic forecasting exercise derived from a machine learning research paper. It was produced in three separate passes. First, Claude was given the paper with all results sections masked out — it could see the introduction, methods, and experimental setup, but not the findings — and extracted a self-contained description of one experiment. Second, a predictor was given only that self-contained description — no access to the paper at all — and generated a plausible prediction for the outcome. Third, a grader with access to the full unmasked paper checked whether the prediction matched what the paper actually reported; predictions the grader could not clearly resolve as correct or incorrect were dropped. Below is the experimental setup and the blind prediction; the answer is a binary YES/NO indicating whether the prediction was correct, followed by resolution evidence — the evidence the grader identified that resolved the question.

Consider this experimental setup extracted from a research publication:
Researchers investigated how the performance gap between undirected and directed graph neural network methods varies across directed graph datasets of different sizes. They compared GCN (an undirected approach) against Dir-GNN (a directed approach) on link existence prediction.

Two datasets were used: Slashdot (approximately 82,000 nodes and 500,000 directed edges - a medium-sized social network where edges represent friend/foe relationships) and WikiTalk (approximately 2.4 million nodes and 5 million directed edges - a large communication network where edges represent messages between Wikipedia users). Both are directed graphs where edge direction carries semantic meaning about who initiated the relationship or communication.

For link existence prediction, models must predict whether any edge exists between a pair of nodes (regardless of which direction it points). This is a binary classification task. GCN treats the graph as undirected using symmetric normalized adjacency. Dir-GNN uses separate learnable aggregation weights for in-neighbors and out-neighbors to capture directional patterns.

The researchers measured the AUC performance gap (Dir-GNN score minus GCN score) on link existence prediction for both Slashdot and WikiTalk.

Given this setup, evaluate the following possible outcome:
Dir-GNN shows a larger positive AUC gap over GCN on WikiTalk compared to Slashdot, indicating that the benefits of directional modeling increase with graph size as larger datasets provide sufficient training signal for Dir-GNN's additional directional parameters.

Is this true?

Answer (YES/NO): YES